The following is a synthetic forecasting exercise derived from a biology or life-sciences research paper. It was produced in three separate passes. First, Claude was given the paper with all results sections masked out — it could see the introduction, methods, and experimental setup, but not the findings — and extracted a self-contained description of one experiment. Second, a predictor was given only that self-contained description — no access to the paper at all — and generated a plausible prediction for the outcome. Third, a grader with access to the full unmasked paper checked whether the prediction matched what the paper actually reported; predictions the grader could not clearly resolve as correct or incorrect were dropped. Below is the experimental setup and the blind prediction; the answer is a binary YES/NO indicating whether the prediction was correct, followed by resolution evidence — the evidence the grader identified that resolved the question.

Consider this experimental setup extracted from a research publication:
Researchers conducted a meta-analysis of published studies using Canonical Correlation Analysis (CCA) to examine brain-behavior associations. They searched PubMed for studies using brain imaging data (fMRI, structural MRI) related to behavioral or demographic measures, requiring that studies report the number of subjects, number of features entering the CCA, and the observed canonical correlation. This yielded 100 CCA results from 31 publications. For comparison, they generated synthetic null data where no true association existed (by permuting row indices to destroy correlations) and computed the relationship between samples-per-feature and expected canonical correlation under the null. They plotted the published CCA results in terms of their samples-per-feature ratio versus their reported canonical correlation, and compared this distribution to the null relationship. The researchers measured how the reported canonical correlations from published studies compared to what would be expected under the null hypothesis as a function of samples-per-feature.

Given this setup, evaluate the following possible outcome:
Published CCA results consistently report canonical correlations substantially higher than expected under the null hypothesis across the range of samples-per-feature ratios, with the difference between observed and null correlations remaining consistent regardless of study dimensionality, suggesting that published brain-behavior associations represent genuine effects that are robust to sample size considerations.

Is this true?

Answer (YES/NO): NO